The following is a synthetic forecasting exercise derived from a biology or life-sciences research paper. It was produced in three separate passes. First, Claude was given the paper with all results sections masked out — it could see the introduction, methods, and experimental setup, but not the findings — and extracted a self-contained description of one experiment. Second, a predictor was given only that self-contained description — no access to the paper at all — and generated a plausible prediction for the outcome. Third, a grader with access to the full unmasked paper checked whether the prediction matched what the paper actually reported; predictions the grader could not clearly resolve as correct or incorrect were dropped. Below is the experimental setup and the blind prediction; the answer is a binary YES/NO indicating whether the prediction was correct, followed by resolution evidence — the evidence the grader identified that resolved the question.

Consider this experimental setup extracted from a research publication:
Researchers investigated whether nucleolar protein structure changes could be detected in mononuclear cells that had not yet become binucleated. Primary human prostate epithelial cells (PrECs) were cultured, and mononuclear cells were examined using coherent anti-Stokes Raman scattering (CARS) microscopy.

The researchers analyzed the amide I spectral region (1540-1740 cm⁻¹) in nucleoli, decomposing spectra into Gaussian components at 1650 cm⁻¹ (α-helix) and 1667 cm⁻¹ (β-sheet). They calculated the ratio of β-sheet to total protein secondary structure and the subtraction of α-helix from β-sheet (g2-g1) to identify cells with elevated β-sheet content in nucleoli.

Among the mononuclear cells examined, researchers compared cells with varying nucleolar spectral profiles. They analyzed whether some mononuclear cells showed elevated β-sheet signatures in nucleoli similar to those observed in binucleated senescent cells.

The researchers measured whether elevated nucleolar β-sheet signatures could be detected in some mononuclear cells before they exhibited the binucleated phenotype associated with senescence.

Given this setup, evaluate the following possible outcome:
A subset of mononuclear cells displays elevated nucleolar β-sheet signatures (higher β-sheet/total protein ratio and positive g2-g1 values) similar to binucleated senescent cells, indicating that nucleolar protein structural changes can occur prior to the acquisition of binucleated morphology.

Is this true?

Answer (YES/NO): YES